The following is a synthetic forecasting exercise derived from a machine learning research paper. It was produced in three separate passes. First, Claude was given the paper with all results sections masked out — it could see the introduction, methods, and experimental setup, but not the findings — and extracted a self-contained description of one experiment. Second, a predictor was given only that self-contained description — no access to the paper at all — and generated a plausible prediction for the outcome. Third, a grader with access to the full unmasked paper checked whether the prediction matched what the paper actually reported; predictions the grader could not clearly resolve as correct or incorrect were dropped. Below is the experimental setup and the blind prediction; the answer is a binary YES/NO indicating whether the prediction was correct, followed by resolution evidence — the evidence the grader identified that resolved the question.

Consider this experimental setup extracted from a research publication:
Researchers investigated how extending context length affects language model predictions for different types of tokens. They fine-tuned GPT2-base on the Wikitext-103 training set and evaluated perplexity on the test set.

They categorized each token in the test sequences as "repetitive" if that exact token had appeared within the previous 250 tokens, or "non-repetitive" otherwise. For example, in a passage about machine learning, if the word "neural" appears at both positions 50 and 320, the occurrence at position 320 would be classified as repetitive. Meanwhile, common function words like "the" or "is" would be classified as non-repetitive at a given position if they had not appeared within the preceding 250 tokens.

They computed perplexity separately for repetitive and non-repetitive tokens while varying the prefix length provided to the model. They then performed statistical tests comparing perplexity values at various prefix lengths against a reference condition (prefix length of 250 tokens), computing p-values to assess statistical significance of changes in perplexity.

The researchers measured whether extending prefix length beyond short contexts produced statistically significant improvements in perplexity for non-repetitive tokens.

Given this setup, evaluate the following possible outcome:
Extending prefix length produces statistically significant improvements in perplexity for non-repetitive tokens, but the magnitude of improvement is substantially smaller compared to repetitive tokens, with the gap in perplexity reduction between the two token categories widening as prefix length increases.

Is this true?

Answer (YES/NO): NO